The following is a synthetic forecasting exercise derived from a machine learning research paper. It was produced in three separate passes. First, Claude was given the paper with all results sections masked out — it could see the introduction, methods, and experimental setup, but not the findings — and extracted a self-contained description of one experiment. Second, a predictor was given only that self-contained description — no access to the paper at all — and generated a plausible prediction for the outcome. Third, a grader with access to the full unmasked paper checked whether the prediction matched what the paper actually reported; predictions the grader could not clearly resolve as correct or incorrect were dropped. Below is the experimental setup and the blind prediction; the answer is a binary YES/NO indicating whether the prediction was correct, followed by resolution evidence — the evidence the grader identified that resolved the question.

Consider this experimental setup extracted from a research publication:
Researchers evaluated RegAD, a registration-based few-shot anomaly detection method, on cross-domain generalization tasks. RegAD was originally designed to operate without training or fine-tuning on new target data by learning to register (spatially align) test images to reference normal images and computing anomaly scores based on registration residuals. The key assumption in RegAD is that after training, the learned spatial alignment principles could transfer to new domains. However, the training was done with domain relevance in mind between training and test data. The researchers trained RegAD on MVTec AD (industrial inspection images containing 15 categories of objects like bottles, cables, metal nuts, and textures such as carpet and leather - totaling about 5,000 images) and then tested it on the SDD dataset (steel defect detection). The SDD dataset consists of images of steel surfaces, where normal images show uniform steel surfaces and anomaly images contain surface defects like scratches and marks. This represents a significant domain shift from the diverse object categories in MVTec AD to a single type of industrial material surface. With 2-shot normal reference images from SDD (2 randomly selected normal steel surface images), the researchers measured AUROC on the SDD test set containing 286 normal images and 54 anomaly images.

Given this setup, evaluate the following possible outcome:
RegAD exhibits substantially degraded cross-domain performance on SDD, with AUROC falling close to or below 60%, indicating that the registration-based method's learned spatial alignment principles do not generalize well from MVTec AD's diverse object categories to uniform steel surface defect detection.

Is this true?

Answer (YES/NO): YES